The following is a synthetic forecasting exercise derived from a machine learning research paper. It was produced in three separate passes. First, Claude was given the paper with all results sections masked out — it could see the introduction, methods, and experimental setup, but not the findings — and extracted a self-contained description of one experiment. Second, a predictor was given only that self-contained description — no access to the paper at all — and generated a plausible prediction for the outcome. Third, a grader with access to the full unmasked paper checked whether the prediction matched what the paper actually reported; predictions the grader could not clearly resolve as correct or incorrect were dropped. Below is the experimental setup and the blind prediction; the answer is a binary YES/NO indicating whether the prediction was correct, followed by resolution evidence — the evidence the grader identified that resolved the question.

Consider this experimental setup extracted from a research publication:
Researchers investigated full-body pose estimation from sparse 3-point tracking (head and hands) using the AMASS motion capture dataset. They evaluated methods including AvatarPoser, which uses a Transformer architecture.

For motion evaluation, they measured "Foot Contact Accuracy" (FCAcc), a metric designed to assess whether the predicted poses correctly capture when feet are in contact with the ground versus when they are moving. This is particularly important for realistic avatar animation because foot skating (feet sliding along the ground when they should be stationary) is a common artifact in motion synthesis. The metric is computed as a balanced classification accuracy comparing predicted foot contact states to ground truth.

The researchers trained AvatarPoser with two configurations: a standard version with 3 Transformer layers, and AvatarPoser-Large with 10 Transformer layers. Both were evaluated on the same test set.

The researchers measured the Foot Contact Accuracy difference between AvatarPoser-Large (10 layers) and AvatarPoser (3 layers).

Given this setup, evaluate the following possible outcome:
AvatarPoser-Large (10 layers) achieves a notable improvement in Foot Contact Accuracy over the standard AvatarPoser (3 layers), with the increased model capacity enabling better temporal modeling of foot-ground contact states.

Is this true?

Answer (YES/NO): NO